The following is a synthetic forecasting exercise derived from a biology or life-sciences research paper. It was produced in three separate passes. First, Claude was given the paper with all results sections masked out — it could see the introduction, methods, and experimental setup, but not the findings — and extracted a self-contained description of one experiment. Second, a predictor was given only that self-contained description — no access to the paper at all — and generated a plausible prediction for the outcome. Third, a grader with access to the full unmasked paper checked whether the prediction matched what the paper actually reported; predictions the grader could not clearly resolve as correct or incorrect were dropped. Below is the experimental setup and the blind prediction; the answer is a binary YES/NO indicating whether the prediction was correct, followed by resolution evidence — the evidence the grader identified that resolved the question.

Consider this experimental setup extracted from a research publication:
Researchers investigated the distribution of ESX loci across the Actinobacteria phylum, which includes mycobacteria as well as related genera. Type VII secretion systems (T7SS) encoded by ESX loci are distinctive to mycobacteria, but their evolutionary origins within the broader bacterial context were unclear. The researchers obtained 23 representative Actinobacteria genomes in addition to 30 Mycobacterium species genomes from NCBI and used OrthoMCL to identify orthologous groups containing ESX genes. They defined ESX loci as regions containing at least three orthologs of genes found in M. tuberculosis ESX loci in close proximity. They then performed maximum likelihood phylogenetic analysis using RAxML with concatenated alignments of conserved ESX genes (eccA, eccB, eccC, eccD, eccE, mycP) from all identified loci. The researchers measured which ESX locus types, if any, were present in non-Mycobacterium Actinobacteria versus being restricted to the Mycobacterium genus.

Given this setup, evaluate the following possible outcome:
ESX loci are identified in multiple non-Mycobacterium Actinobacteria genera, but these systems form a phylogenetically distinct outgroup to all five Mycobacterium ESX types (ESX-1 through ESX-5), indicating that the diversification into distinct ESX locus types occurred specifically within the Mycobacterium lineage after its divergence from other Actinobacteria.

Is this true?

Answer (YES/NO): NO